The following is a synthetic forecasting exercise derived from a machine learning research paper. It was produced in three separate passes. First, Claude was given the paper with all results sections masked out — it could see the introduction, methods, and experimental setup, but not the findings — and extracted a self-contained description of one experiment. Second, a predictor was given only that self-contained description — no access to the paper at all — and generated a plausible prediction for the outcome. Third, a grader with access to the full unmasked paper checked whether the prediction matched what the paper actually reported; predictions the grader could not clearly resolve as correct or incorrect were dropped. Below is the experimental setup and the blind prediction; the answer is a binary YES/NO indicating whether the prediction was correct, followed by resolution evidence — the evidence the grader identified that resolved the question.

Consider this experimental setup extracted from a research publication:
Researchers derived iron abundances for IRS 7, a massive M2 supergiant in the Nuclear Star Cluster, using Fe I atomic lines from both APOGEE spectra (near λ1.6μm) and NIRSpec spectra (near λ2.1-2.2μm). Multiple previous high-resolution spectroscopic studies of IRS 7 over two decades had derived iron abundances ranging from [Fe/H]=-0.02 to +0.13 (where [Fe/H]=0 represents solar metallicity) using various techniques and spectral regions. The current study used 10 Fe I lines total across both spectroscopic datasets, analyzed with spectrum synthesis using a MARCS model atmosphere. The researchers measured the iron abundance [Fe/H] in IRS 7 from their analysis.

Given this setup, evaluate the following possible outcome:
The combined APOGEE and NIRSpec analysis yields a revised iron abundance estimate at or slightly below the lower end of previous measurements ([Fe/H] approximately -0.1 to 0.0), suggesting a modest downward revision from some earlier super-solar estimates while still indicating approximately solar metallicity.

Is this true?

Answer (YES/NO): NO